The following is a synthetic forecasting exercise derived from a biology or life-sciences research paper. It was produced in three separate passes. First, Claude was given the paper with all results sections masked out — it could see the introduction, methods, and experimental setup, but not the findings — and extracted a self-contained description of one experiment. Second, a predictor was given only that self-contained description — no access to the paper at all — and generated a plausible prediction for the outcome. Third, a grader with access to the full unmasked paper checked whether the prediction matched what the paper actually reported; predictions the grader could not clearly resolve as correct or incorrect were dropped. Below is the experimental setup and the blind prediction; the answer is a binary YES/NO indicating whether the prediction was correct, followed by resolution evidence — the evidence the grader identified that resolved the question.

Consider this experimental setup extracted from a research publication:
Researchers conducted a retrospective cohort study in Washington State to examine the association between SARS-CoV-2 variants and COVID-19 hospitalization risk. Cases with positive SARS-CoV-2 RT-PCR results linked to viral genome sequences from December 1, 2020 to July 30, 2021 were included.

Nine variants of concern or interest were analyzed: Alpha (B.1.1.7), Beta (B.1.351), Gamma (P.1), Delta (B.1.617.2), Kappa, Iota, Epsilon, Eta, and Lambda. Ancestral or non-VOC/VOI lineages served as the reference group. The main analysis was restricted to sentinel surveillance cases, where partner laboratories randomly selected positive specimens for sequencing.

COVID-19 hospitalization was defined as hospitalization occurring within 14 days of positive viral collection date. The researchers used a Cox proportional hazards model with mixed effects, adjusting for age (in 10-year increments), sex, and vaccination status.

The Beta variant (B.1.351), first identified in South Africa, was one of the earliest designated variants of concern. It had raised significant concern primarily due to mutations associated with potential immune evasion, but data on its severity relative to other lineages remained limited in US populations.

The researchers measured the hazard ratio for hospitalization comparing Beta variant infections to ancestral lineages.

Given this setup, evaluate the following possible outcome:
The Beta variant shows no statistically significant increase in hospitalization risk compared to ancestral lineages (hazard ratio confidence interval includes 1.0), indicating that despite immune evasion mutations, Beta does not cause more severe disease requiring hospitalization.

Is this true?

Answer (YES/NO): NO